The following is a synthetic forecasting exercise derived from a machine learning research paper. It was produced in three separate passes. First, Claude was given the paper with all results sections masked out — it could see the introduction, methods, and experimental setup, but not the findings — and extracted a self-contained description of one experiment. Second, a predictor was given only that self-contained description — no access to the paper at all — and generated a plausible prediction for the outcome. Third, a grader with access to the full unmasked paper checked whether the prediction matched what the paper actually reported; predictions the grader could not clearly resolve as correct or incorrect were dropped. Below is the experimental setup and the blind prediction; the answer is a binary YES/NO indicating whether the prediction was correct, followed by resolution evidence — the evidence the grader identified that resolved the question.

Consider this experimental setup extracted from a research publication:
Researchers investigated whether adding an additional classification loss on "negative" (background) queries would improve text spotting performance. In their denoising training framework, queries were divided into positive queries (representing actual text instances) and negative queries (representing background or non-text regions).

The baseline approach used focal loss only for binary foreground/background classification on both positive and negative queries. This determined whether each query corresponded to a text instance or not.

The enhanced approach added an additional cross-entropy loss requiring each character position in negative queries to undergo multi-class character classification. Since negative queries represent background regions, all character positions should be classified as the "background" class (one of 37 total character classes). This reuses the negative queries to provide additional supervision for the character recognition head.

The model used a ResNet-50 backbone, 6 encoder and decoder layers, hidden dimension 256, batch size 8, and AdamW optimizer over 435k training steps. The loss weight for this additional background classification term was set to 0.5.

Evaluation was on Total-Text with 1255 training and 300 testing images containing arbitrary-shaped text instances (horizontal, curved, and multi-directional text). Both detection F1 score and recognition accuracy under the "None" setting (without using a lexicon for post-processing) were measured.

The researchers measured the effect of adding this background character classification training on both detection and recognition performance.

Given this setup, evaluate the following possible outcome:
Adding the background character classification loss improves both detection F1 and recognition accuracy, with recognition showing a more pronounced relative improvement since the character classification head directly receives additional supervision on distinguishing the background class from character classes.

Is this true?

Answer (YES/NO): YES